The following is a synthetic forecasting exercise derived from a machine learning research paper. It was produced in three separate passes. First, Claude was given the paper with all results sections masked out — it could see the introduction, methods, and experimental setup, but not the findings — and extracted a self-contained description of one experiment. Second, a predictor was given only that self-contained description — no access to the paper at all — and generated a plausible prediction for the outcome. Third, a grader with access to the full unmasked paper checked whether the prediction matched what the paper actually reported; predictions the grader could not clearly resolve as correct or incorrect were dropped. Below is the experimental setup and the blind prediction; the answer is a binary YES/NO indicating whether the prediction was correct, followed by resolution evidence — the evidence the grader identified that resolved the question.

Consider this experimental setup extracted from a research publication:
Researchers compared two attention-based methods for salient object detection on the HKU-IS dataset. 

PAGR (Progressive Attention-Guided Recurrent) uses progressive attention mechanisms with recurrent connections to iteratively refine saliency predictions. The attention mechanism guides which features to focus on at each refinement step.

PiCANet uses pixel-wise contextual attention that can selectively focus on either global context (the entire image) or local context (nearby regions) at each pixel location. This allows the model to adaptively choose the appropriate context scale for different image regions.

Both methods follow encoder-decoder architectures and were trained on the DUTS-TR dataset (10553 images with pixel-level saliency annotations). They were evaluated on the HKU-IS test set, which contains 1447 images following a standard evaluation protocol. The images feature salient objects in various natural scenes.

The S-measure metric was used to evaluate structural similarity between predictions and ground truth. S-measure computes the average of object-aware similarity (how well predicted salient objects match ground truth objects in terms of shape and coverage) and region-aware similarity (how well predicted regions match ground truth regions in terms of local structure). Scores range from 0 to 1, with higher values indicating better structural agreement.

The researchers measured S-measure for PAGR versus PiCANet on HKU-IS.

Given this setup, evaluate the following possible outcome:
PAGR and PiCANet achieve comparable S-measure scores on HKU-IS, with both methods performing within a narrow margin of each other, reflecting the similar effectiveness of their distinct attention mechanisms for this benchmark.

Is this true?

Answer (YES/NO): NO